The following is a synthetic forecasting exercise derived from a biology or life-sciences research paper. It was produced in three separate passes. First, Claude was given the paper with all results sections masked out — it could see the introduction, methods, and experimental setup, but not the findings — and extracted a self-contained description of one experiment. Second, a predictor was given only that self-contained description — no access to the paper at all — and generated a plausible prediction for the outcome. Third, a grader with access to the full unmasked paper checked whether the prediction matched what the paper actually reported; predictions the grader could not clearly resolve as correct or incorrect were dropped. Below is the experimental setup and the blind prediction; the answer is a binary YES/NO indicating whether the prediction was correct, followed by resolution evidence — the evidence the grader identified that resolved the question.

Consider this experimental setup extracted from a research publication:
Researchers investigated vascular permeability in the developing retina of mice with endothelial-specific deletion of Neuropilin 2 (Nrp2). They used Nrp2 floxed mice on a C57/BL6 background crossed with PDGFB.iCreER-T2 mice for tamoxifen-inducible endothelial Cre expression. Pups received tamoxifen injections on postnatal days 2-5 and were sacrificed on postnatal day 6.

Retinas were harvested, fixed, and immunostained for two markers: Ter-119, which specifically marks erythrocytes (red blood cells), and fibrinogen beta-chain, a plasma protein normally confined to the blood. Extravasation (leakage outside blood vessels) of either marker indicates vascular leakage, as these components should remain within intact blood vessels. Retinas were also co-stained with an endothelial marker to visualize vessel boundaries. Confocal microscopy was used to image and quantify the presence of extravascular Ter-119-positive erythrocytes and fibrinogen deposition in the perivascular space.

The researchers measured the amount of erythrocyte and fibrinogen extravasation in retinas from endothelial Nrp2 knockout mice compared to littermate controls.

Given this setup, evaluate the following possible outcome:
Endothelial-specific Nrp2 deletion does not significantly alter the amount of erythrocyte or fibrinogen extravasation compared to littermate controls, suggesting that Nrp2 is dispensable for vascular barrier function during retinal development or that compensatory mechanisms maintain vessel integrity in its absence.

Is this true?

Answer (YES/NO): NO